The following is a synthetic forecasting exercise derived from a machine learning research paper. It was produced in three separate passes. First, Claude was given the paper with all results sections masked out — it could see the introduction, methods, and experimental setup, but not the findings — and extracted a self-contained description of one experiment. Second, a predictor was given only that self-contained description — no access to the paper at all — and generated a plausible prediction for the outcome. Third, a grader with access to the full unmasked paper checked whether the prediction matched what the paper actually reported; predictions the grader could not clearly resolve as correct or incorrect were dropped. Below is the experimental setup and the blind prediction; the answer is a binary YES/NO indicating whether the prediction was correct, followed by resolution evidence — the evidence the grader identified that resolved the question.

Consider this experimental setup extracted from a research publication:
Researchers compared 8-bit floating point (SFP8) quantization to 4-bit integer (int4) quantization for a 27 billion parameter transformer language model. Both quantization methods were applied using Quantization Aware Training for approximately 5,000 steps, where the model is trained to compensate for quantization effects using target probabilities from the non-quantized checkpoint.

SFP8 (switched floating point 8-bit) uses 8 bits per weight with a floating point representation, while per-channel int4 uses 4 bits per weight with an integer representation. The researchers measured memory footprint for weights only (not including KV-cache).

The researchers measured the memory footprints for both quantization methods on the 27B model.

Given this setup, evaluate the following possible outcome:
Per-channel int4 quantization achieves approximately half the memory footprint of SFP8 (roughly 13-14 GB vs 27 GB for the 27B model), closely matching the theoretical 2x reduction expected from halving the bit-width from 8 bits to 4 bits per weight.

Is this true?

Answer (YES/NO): YES